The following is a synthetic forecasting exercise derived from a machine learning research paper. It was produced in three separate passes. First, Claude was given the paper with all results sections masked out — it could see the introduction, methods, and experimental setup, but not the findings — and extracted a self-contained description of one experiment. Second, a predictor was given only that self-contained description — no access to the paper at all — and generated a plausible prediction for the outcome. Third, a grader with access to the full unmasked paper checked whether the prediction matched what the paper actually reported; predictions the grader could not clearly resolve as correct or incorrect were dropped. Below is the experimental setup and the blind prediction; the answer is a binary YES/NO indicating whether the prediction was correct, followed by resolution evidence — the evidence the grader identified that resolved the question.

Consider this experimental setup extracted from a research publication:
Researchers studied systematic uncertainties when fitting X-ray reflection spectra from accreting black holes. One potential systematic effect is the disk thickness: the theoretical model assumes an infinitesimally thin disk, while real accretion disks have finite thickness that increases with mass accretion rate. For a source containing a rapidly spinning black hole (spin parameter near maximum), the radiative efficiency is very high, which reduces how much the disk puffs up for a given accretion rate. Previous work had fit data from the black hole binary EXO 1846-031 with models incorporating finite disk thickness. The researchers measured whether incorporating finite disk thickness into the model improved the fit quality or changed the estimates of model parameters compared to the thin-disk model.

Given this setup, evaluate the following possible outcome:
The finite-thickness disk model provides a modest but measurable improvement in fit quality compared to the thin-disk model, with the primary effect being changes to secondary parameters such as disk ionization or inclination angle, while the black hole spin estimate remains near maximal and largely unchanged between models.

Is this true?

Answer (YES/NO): NO